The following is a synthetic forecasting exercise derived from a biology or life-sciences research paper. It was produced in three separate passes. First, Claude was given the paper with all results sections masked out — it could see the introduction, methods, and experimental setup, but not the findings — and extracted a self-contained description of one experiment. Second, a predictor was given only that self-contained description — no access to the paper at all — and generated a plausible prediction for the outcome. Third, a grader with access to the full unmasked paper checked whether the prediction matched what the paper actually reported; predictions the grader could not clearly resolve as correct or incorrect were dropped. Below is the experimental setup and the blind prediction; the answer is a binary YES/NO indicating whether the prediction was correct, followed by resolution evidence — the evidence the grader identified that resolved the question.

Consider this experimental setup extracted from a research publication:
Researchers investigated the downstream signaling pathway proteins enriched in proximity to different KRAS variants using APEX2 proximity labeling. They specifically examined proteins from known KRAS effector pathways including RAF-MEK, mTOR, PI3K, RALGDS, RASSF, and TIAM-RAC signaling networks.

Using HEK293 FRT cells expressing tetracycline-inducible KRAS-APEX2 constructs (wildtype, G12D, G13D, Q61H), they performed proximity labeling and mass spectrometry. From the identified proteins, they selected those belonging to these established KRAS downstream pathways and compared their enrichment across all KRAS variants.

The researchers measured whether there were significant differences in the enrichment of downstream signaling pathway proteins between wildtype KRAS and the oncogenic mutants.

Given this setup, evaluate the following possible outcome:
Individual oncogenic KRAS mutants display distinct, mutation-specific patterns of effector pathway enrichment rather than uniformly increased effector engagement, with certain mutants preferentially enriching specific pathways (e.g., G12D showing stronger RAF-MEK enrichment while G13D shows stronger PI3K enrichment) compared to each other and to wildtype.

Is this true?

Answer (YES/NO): NO